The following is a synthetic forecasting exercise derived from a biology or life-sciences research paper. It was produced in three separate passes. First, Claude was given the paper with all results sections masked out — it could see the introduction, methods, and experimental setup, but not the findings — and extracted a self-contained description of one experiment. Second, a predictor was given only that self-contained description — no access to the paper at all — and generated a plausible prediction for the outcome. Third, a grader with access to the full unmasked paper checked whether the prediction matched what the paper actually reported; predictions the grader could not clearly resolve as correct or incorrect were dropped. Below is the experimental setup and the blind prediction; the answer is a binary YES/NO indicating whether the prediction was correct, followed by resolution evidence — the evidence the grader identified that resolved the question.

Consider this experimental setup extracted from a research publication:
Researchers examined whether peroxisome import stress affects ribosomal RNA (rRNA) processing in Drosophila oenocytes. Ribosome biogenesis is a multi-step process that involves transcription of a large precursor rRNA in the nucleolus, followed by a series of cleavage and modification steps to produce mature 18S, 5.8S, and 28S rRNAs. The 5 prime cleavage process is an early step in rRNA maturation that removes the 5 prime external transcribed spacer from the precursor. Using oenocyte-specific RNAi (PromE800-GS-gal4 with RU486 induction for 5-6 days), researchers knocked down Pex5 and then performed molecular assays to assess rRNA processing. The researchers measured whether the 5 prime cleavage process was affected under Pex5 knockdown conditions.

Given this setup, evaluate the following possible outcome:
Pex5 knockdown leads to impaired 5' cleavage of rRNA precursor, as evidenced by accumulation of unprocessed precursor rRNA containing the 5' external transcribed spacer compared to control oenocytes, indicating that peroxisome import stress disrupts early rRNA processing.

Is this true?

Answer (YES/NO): YES